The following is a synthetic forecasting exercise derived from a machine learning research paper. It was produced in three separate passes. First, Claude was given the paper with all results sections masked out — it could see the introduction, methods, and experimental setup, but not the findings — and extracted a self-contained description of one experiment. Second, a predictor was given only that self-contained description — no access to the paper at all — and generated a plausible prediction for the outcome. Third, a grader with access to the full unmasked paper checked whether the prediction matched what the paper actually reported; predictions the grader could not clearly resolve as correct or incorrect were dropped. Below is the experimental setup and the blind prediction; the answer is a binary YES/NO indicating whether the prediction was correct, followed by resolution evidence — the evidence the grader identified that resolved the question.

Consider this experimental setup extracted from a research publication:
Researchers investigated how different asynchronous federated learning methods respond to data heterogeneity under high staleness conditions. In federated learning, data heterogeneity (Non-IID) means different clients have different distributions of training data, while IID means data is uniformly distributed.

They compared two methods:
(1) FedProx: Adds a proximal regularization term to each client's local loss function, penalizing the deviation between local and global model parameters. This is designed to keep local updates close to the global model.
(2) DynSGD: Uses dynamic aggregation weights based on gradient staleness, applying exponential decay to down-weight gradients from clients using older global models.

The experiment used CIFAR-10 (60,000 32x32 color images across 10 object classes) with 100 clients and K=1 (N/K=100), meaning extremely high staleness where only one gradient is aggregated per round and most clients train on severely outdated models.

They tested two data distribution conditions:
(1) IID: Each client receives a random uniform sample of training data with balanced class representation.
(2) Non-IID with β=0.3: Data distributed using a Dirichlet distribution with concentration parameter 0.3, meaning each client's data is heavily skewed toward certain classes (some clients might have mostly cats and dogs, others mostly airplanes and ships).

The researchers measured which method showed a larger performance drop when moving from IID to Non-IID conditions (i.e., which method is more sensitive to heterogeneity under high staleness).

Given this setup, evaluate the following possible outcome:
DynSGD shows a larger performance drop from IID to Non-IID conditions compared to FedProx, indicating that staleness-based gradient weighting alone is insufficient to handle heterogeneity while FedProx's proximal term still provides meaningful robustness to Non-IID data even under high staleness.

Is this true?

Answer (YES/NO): NO